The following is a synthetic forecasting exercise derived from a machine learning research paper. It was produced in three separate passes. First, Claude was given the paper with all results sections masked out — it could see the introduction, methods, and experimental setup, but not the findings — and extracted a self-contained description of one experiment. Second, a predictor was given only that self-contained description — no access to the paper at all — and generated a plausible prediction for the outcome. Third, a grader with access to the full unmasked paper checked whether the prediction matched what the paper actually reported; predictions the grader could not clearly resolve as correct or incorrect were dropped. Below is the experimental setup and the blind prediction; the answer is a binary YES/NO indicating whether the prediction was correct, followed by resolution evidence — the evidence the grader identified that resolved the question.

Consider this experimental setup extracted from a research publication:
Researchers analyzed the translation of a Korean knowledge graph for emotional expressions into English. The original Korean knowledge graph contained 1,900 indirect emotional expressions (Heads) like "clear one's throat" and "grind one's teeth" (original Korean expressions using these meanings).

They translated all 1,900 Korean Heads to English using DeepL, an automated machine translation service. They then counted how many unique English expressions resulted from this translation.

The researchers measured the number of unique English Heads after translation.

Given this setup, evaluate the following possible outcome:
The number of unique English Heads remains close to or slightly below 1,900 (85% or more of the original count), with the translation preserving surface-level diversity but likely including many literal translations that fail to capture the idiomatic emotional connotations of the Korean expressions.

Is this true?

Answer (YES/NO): YES